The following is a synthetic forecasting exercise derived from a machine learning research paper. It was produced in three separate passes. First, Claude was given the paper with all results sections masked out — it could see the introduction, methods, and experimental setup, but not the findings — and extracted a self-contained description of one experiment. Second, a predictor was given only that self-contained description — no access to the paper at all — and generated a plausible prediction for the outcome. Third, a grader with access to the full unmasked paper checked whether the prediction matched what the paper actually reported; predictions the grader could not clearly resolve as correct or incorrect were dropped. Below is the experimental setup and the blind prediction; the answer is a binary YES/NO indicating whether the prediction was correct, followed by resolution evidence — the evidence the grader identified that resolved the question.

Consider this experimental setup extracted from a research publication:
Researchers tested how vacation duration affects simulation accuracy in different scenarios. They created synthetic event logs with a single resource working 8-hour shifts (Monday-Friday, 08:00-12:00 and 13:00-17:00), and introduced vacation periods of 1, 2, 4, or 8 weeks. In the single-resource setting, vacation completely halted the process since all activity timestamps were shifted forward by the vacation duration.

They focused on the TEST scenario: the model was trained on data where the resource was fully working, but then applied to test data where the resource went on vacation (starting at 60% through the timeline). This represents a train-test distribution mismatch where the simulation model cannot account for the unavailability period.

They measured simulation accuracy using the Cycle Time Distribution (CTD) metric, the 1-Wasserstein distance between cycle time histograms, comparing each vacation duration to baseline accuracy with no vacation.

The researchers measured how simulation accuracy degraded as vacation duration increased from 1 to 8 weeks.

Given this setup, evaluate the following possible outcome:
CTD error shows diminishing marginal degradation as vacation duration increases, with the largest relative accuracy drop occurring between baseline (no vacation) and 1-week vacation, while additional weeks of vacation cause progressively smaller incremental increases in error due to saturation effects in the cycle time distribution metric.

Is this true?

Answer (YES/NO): NO